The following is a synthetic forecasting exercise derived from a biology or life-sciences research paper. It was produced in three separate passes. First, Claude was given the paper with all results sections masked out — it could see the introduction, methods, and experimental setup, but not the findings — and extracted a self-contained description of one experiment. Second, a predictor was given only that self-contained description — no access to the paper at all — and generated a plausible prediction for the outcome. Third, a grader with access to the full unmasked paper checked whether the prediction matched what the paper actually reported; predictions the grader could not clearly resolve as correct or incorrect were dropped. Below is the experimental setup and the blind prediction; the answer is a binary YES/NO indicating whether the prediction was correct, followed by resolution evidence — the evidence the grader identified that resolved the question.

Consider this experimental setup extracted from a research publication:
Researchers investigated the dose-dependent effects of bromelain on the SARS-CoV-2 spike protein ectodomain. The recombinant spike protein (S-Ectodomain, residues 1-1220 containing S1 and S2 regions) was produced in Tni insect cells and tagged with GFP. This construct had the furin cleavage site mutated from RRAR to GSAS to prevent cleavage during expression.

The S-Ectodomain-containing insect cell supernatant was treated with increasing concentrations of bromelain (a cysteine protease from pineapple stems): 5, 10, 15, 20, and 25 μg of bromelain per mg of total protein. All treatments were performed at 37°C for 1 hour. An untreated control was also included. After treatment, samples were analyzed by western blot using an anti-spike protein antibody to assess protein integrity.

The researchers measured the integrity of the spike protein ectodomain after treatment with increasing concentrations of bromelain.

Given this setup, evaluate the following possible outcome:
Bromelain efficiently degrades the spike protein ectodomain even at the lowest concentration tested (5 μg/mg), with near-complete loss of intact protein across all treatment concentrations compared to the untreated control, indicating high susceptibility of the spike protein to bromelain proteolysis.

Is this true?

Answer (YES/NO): NO